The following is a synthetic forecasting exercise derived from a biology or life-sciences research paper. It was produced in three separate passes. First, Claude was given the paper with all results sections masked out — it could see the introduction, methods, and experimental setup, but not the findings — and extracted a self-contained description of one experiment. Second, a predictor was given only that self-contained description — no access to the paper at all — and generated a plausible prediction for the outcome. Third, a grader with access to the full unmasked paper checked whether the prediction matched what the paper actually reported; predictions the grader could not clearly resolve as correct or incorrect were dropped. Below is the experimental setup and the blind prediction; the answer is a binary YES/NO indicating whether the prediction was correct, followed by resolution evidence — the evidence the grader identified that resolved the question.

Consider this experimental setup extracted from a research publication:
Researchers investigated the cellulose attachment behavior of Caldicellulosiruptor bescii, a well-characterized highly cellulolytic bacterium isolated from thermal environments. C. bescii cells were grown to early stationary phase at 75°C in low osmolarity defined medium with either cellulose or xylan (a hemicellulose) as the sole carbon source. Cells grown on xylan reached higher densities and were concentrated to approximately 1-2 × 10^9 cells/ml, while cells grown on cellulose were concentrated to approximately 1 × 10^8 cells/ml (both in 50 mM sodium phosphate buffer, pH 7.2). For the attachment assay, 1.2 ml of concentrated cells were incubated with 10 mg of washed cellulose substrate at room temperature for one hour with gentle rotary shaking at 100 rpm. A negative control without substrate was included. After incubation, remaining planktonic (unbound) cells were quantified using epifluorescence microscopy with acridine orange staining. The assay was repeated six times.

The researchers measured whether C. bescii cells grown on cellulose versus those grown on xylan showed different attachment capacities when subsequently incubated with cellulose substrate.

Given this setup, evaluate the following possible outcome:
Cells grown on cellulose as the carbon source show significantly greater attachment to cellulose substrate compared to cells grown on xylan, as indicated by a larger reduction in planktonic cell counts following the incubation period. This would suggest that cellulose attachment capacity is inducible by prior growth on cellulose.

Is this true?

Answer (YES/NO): NO